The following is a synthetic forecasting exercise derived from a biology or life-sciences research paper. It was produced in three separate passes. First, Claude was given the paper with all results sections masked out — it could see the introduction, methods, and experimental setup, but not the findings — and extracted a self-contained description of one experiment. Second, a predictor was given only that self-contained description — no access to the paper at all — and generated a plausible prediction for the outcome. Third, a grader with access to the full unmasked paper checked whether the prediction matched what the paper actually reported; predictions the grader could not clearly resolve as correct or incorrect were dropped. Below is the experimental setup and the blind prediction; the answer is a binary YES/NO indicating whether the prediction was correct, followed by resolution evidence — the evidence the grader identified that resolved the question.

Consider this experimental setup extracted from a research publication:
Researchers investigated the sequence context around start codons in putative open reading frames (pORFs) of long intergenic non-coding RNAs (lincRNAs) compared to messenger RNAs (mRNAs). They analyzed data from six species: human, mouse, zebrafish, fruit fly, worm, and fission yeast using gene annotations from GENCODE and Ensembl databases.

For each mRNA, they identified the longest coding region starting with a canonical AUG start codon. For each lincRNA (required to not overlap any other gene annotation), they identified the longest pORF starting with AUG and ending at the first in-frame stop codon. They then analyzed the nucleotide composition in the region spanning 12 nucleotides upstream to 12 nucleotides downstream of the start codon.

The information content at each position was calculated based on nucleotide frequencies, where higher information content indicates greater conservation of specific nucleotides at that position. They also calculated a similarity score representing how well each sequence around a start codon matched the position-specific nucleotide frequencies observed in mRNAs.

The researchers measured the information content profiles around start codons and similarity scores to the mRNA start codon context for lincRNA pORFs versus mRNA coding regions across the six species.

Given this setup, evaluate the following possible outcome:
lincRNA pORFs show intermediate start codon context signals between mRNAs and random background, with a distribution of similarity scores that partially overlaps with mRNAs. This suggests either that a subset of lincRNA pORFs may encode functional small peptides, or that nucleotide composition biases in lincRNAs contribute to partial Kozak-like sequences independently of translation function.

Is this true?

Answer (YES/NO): NO